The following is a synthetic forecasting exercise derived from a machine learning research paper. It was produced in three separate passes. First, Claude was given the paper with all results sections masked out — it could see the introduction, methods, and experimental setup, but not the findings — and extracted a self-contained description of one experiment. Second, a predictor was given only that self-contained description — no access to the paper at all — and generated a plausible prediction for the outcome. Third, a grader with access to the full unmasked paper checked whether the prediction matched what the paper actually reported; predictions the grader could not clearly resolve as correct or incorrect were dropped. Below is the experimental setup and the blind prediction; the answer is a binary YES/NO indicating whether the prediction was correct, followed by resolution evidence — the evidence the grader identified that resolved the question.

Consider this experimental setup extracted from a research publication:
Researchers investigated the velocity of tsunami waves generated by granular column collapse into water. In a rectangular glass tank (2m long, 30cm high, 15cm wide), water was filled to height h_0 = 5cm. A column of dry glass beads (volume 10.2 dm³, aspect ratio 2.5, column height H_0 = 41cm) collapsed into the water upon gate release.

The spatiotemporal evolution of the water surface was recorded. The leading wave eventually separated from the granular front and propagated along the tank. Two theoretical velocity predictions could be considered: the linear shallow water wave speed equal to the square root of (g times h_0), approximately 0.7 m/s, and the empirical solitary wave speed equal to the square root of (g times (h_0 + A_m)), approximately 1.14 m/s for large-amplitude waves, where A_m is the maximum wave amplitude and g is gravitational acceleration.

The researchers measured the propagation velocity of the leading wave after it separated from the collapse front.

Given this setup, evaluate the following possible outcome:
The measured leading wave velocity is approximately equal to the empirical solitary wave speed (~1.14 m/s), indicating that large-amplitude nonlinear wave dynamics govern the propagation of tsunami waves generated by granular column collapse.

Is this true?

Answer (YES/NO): YES